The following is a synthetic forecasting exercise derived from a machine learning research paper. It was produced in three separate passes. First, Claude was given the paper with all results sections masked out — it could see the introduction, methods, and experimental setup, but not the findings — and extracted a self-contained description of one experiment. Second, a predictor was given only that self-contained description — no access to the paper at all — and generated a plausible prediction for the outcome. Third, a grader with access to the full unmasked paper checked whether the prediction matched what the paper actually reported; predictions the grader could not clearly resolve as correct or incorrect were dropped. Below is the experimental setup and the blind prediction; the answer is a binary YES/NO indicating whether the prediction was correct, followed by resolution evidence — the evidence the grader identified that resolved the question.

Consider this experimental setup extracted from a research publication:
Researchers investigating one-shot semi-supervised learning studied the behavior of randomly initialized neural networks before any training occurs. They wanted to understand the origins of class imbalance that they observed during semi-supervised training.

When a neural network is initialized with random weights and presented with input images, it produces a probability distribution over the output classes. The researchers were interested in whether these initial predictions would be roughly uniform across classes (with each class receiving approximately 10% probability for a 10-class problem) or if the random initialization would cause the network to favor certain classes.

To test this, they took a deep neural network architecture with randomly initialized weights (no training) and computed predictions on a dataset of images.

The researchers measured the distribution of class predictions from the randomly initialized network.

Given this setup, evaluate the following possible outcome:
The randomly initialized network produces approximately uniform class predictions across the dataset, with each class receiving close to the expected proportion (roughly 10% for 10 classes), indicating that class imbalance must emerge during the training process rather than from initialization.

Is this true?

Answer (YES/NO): NO